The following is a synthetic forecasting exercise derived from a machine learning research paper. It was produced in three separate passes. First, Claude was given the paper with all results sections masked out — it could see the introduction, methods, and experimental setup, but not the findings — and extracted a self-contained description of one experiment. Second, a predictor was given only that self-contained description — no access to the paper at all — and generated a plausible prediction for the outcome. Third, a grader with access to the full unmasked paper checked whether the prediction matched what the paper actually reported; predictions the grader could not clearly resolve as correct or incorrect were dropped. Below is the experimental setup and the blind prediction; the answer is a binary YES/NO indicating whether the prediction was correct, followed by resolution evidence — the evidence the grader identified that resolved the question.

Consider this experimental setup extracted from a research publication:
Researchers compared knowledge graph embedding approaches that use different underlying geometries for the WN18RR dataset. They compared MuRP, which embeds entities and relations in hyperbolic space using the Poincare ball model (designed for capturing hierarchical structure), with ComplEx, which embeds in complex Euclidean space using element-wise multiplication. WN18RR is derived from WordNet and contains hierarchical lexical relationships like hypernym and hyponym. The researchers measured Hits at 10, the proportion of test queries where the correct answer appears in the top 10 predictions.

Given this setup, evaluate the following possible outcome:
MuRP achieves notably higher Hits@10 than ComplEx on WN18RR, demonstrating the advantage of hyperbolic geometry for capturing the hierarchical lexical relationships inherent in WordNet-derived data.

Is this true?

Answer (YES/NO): NO